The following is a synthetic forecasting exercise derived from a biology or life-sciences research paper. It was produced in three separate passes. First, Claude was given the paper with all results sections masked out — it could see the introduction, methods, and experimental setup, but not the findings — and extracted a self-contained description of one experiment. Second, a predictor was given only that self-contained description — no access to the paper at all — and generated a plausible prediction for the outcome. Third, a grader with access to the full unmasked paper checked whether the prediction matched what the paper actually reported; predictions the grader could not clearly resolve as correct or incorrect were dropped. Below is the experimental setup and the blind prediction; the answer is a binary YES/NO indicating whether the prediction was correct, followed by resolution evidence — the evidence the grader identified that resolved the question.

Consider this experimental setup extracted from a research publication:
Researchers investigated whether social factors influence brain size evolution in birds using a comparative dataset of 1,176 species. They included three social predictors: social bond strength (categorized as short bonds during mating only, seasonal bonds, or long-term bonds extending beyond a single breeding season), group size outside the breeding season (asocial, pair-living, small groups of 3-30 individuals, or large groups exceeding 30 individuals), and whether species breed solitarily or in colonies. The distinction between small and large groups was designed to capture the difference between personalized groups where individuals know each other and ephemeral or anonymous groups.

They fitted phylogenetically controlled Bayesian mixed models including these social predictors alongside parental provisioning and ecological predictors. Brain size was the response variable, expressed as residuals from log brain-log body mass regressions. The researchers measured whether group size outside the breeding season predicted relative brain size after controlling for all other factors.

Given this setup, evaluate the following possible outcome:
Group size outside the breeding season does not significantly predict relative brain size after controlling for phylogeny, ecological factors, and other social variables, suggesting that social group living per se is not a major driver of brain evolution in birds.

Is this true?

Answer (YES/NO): YES